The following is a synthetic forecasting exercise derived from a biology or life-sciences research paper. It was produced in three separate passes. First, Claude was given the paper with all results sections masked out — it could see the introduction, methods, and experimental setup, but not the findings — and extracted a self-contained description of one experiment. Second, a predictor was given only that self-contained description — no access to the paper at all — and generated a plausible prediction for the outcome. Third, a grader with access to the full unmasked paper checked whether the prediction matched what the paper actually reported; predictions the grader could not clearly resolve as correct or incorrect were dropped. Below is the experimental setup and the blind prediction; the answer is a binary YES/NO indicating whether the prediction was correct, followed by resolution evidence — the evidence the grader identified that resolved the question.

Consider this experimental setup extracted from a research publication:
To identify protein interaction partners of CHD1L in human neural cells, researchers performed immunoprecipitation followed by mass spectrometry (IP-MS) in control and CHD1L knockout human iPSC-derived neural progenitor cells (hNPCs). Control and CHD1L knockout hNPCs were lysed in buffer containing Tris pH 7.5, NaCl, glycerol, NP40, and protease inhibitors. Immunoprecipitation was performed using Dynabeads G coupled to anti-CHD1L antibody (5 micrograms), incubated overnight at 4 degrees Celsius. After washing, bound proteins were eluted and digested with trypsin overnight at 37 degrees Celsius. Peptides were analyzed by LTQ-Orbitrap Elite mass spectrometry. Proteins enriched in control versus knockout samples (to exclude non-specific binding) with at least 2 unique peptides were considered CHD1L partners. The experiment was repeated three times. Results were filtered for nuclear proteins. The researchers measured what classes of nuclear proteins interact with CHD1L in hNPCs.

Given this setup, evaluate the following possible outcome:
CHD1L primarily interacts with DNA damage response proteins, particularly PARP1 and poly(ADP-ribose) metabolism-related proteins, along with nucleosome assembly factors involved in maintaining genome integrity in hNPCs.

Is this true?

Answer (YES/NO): NO